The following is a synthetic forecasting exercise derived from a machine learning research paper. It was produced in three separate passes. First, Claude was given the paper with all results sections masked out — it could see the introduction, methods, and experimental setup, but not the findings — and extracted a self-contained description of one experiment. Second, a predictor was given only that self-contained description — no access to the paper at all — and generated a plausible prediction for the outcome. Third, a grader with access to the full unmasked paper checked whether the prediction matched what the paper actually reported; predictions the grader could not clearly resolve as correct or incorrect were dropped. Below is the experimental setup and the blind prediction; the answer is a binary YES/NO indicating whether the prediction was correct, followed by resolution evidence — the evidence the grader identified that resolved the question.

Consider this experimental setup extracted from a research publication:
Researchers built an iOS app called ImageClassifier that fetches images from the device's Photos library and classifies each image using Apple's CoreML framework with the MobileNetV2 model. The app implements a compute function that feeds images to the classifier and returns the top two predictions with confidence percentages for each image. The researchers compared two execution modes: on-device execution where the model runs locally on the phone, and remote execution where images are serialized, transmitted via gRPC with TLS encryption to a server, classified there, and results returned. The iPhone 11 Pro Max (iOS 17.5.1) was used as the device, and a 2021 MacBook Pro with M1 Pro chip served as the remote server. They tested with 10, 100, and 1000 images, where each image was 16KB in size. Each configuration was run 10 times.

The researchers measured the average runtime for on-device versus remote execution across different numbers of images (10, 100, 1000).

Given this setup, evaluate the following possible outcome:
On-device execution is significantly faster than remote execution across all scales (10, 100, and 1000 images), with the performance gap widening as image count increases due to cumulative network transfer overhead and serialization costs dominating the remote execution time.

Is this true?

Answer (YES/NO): YES